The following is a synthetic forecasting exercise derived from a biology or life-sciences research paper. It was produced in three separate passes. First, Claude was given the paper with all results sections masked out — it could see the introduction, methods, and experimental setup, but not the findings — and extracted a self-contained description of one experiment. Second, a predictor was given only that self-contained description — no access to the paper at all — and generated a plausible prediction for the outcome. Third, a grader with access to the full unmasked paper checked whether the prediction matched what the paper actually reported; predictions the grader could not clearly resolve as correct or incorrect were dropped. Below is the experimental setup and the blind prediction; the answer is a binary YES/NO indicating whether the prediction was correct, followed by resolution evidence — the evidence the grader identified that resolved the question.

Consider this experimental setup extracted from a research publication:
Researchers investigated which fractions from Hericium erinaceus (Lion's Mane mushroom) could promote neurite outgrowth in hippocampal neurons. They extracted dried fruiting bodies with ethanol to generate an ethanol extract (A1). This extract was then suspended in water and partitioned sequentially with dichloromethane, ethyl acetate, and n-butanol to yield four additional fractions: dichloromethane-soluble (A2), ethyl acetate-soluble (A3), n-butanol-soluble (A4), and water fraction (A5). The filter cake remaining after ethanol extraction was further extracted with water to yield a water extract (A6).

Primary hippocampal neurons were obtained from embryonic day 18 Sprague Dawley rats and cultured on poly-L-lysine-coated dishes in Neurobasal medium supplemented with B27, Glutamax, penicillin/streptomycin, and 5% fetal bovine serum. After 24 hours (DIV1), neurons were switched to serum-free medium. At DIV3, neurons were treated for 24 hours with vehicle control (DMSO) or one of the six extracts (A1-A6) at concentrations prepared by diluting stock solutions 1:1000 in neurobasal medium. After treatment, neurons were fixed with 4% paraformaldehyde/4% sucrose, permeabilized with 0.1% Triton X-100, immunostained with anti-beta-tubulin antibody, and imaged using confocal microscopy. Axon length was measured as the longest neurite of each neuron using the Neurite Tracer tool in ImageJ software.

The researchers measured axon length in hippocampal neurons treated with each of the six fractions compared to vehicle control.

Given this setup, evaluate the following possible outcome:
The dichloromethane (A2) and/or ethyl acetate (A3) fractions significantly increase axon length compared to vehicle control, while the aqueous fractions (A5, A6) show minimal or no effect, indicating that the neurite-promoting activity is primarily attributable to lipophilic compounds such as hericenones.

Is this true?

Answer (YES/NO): NO